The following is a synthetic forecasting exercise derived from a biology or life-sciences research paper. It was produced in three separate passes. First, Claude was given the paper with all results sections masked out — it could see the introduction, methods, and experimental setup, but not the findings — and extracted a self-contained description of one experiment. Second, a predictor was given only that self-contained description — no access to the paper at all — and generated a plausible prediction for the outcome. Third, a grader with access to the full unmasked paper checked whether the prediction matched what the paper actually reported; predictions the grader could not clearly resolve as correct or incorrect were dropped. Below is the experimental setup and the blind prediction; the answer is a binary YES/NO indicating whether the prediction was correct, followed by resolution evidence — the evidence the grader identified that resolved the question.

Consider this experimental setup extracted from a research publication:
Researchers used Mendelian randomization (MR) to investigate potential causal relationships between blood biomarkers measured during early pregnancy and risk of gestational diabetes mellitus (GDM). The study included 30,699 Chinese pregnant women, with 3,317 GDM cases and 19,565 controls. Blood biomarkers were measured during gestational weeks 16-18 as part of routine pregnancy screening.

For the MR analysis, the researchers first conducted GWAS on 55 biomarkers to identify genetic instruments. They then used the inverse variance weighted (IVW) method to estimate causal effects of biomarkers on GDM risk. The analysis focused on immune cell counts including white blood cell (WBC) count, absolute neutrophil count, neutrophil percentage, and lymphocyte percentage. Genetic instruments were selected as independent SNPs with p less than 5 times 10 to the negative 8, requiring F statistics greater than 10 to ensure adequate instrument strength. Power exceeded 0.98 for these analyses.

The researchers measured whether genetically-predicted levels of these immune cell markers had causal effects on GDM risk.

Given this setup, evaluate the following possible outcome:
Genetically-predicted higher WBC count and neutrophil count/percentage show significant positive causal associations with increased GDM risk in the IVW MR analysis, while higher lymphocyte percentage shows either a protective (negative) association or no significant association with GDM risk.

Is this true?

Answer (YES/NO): NO